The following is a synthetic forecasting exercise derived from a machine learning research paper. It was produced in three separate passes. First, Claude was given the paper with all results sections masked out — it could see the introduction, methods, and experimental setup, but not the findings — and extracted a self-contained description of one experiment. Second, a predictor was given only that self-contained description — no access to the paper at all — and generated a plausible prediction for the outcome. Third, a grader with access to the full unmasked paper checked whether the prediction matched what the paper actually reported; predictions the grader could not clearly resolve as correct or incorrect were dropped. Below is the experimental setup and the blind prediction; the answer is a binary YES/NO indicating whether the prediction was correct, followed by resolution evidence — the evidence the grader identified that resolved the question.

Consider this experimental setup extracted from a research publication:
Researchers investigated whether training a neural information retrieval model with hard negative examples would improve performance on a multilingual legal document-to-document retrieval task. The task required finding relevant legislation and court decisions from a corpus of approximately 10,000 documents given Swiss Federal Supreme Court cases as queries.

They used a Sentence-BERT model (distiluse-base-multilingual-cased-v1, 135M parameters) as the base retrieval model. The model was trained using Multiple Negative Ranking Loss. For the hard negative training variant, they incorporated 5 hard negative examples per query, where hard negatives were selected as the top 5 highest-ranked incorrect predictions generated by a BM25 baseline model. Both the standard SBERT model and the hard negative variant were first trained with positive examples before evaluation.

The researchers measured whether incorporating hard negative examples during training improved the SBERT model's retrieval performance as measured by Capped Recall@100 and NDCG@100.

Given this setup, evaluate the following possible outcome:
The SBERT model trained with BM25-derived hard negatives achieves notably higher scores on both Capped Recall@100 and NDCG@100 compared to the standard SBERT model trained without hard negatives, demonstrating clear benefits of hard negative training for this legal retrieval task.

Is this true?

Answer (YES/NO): NO